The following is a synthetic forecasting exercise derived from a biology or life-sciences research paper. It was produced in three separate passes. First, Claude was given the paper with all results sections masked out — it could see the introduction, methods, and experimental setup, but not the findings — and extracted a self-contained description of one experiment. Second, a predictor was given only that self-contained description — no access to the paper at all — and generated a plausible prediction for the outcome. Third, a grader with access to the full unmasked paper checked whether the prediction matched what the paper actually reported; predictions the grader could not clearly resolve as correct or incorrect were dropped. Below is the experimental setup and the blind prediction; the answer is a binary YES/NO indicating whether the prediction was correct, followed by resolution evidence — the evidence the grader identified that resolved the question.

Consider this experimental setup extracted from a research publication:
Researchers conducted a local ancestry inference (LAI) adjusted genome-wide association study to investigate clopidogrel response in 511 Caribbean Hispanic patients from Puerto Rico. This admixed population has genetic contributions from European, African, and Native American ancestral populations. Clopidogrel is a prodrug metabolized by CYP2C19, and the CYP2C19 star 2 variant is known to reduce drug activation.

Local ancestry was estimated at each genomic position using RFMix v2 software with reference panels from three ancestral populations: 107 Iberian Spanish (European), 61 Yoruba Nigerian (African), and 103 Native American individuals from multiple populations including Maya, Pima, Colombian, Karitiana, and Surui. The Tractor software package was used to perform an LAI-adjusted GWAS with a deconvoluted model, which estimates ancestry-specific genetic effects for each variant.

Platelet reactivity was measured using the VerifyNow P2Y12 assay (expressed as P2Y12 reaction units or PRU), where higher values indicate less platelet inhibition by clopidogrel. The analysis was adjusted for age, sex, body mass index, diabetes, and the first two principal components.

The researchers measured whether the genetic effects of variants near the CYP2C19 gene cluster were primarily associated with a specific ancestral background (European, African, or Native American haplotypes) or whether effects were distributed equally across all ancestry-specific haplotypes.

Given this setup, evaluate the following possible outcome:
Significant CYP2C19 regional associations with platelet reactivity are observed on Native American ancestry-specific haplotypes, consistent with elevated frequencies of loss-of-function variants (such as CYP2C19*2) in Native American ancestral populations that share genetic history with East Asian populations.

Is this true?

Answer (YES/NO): NO